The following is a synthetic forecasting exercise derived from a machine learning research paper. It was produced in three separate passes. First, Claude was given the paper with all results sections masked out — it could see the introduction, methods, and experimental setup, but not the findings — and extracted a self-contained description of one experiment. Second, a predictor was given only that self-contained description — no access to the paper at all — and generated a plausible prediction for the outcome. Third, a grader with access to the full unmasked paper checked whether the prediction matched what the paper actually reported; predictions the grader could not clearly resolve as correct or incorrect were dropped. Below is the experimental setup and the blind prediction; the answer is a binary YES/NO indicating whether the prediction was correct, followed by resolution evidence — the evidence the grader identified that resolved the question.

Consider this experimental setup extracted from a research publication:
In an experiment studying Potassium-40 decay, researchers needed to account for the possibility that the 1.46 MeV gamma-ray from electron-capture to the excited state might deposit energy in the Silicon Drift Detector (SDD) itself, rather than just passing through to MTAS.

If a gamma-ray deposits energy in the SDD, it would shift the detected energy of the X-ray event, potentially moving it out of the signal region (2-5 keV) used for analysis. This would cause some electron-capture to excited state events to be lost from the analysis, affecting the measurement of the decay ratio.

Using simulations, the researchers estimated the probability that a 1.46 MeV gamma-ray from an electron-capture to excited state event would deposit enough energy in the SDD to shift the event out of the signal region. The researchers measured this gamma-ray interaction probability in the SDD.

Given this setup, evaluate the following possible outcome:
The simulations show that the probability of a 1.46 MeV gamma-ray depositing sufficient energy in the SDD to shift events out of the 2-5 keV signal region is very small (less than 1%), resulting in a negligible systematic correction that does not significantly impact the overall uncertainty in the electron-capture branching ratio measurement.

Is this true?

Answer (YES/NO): YES